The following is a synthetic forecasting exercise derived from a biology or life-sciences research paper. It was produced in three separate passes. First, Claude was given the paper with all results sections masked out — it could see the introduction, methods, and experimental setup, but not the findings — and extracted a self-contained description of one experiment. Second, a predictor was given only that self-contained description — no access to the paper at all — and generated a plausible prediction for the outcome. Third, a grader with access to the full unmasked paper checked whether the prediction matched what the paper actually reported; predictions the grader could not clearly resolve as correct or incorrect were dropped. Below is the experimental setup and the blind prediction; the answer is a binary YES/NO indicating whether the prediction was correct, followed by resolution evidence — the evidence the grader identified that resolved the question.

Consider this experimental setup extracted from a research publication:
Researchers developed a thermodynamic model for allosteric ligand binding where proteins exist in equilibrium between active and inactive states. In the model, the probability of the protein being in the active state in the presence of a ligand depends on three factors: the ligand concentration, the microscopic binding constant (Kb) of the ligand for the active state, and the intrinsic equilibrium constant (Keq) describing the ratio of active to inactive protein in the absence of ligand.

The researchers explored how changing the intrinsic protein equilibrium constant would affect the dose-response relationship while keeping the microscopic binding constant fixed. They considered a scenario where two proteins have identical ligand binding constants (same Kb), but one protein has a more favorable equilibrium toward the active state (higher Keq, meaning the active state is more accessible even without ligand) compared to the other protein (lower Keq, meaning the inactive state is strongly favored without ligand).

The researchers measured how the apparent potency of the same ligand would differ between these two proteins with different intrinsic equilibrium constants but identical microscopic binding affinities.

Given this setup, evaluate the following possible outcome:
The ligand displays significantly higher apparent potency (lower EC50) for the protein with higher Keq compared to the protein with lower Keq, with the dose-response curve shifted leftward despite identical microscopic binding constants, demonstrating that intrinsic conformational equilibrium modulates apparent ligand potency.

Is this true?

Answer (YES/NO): YES